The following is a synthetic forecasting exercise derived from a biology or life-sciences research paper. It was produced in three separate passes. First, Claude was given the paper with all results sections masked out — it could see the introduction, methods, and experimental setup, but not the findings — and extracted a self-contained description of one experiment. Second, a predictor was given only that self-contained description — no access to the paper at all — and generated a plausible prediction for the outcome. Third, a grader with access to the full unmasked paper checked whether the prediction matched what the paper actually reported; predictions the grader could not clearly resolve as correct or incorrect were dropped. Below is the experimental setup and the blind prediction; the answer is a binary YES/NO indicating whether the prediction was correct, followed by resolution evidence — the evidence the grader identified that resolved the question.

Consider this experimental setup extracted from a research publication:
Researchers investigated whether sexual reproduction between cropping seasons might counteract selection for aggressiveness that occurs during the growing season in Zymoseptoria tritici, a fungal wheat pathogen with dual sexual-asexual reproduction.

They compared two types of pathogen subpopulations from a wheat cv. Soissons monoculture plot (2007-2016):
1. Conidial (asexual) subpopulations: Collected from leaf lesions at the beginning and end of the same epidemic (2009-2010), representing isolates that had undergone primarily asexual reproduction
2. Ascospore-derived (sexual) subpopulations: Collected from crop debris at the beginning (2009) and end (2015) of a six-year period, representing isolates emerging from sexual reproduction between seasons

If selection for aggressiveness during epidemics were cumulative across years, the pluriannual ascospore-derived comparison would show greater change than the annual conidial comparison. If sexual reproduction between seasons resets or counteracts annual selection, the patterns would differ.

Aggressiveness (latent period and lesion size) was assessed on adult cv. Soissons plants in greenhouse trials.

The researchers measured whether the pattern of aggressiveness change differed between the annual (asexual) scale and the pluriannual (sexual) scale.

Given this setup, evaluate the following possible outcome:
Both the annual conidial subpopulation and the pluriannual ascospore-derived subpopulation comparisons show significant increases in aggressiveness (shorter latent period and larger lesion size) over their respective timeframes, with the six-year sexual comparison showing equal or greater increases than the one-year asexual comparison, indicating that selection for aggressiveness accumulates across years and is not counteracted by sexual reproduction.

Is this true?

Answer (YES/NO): NO